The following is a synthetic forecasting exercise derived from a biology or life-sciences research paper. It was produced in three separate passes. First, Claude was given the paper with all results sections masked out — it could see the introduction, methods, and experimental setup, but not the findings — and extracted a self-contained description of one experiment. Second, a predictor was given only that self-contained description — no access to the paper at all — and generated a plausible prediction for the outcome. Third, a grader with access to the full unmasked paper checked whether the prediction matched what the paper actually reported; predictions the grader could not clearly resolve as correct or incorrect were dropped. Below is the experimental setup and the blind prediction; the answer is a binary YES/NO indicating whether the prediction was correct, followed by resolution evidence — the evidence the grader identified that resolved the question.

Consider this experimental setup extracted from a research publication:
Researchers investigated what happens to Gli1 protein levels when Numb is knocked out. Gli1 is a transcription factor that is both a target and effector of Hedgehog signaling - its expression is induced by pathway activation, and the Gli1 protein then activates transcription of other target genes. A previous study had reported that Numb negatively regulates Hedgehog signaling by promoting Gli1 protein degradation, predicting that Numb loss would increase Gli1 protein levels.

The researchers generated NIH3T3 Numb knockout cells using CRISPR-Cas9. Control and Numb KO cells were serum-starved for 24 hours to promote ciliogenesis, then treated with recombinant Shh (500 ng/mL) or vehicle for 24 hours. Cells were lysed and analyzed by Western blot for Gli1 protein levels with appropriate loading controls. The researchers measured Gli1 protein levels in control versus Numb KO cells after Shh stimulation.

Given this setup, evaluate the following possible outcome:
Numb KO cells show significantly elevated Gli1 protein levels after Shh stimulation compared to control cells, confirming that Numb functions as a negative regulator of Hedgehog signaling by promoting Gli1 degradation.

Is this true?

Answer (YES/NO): NO